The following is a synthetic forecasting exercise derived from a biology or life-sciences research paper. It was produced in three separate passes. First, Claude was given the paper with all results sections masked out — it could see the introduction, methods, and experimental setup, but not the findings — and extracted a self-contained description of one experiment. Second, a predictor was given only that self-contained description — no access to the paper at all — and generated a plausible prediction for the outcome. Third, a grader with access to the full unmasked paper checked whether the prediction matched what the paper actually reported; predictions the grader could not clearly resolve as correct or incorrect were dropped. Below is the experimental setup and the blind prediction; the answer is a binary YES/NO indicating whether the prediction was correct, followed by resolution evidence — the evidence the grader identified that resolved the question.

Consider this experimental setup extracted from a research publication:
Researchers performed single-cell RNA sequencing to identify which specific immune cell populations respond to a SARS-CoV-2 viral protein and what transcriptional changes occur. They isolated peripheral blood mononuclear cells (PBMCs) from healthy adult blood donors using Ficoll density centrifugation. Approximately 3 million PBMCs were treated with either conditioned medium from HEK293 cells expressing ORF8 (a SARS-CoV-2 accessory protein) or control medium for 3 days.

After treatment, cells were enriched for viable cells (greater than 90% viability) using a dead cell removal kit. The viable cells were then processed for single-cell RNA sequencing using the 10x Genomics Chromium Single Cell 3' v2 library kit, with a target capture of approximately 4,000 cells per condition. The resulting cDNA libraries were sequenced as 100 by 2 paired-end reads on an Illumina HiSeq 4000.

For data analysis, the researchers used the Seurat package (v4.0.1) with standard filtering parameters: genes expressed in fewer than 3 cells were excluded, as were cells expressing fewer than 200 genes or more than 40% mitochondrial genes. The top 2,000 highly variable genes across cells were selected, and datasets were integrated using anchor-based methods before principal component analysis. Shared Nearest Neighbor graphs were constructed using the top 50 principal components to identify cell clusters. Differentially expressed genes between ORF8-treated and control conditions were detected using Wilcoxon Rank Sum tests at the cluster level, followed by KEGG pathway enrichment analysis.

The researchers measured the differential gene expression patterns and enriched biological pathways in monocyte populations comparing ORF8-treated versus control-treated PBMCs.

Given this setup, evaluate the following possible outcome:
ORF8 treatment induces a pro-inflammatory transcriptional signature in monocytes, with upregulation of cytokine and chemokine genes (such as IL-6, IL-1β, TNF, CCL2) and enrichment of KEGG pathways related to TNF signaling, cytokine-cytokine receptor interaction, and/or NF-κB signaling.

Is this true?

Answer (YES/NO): NO